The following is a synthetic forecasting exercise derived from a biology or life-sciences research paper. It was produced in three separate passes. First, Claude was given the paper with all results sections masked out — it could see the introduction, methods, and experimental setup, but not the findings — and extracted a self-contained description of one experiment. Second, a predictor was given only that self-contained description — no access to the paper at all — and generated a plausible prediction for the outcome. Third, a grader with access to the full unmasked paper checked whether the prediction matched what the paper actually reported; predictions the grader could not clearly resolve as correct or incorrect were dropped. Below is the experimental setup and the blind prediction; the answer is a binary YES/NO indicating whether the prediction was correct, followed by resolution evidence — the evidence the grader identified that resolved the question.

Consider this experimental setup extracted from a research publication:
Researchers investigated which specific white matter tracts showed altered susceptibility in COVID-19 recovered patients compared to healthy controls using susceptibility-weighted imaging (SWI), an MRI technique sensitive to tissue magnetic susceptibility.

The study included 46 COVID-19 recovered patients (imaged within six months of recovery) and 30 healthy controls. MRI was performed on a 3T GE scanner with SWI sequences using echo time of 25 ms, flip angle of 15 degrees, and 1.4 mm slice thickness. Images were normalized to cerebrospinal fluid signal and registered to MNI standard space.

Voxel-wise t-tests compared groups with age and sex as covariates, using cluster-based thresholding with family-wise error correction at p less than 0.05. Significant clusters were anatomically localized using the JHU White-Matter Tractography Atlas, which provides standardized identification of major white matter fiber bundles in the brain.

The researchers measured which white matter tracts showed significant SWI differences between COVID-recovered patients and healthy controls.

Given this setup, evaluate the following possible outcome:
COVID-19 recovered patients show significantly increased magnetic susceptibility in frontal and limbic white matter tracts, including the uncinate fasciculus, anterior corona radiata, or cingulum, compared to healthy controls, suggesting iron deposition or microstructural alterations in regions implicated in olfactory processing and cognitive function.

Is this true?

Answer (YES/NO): NO